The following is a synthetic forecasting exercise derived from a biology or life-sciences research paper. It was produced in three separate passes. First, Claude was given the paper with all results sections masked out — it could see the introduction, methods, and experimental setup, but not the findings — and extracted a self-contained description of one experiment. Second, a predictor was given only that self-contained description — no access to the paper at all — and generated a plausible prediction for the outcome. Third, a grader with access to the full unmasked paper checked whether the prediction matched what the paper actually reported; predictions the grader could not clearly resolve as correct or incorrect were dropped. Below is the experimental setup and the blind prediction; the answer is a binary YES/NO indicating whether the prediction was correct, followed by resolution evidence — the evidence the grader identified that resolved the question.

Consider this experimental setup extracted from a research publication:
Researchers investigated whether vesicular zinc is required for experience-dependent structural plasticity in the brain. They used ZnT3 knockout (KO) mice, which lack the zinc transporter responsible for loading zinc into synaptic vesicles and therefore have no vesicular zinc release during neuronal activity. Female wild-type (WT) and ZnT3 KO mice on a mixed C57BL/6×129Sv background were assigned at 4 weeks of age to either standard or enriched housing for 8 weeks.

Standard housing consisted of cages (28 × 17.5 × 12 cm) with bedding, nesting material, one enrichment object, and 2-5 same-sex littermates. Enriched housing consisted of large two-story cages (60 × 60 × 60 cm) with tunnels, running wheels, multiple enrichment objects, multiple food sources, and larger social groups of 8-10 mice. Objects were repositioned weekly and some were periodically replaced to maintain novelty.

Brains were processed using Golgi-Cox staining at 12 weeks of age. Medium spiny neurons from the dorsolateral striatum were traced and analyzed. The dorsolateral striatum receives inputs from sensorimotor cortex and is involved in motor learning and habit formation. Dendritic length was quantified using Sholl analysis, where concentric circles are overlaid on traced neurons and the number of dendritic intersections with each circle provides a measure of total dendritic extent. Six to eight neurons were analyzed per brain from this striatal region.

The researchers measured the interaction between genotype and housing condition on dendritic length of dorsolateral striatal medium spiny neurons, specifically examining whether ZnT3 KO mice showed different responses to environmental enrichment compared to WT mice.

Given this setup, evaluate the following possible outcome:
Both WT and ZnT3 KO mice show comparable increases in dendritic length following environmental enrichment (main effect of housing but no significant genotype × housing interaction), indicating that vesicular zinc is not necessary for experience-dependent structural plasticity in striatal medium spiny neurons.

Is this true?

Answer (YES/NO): NO